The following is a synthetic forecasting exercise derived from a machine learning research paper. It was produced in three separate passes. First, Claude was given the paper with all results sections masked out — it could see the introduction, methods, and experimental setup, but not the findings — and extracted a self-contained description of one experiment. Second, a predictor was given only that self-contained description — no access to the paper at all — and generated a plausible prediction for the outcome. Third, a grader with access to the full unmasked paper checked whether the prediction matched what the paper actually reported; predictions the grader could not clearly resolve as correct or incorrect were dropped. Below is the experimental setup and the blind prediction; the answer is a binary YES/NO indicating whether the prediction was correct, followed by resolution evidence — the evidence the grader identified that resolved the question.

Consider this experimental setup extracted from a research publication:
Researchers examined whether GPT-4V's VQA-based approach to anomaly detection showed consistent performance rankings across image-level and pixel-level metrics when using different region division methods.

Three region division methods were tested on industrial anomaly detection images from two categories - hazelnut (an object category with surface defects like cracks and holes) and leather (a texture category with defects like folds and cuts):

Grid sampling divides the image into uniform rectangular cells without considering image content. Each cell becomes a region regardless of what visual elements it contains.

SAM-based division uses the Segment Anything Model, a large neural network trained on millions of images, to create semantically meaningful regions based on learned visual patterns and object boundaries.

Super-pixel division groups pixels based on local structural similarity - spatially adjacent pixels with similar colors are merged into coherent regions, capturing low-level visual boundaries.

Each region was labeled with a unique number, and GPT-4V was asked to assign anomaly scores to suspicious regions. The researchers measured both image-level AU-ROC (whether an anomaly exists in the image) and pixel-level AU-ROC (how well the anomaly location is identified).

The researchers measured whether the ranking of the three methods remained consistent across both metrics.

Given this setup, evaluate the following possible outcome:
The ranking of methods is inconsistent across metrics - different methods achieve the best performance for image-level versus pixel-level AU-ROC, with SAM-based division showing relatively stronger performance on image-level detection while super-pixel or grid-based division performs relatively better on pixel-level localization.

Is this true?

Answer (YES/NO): NO